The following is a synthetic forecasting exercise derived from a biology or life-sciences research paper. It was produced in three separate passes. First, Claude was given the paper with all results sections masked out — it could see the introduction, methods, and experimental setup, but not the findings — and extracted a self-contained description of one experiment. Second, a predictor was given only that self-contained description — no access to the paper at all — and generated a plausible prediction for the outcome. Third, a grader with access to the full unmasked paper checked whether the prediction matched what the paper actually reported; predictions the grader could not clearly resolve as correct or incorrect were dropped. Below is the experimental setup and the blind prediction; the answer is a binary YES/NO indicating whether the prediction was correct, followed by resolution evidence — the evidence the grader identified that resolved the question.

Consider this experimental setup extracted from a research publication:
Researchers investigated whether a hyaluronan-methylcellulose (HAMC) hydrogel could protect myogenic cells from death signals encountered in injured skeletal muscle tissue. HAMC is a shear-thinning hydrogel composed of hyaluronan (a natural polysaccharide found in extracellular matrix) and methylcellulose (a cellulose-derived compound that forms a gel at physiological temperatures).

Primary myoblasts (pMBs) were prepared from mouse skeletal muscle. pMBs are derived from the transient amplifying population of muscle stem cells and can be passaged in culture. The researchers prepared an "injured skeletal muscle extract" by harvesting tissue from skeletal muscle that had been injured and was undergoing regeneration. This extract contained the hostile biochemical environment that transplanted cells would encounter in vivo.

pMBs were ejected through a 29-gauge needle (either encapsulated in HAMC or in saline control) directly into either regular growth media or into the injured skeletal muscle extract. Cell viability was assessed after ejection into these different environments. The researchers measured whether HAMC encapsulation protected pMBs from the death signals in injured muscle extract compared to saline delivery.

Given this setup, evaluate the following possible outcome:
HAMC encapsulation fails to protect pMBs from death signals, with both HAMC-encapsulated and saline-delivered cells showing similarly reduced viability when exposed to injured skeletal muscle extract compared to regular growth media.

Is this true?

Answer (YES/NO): YES